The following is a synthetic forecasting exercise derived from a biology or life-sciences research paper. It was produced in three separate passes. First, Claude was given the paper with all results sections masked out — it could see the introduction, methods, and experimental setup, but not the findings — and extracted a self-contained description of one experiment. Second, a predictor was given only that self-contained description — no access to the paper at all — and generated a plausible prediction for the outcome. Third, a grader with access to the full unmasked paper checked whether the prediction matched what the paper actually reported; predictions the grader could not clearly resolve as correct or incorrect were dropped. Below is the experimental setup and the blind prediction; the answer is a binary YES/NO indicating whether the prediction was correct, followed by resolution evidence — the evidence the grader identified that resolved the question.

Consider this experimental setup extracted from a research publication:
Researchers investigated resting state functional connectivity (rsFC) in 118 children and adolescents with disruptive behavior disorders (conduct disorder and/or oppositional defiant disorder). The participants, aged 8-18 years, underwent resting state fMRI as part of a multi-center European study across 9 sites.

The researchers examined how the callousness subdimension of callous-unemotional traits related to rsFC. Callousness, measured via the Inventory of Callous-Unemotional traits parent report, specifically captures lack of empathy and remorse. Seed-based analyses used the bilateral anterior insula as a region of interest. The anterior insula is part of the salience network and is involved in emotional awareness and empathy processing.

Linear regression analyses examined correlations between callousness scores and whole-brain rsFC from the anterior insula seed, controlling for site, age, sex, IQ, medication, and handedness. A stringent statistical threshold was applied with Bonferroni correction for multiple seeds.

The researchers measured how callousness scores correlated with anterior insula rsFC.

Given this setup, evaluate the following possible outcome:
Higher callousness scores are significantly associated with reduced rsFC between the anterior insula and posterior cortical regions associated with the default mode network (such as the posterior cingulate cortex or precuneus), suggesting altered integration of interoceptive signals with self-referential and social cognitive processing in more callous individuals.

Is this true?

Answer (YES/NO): NO